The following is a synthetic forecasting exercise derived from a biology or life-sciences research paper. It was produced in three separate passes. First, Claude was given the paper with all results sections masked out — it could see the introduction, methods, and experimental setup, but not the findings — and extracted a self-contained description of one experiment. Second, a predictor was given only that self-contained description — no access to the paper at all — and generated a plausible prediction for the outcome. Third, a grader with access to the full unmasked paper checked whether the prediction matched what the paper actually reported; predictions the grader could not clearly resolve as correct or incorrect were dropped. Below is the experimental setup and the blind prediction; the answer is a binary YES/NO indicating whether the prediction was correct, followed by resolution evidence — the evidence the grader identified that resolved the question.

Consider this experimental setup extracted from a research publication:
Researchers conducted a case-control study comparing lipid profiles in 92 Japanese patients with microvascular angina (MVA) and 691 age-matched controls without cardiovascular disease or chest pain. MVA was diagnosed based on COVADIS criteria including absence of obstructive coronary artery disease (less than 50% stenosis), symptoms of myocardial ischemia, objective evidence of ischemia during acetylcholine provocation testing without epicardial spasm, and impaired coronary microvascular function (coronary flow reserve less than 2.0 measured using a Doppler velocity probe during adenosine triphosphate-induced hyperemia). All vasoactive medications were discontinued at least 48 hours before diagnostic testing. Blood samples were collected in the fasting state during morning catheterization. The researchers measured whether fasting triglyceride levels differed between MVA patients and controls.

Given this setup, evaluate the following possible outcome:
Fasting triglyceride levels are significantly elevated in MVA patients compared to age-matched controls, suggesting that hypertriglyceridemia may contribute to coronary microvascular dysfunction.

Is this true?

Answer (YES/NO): NO